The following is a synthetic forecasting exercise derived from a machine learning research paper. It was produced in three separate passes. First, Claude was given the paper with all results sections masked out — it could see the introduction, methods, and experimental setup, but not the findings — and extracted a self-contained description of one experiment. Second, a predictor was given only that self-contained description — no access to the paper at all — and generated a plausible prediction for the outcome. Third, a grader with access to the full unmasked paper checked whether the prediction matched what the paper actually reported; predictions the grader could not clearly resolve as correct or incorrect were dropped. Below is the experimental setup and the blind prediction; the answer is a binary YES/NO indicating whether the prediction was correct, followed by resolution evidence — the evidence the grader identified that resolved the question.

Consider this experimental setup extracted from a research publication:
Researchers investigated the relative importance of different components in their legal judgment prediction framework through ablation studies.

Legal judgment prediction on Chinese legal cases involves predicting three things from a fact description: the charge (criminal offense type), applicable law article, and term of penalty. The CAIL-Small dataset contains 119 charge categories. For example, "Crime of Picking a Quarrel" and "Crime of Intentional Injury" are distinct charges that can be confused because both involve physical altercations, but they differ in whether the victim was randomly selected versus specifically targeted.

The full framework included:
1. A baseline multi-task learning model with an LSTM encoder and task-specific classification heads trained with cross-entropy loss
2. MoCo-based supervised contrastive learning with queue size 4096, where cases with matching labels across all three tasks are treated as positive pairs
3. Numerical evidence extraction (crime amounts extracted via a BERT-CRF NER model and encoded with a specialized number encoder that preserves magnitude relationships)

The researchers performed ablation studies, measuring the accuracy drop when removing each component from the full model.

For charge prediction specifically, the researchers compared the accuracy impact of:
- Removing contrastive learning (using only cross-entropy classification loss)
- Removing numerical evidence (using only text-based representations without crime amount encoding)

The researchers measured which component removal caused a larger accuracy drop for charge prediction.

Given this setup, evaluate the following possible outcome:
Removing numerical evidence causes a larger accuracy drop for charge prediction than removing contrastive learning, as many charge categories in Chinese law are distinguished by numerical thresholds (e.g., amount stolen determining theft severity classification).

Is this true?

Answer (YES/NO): NO